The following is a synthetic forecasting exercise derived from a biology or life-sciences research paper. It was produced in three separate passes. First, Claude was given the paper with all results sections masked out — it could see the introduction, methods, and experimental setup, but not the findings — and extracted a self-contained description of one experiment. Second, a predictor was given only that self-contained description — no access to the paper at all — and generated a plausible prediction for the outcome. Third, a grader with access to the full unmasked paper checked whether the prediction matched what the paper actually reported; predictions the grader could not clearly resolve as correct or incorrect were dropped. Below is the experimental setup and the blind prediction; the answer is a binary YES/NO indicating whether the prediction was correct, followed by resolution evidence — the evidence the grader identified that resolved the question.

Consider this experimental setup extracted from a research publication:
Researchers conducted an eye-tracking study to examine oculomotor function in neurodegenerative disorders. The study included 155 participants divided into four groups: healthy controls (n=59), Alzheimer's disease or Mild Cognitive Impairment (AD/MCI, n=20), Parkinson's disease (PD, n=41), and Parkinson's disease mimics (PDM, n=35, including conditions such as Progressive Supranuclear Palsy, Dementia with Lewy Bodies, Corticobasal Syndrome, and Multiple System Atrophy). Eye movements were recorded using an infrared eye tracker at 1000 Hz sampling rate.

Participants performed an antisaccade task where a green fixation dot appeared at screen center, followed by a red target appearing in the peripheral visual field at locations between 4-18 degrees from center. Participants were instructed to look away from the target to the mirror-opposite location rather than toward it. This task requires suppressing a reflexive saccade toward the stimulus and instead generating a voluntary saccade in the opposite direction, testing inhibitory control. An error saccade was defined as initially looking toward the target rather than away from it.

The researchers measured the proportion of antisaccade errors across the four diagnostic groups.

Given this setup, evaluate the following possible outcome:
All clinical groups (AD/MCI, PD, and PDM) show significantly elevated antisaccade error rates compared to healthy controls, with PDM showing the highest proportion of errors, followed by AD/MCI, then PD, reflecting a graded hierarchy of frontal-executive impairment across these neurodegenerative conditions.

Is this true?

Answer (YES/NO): NO